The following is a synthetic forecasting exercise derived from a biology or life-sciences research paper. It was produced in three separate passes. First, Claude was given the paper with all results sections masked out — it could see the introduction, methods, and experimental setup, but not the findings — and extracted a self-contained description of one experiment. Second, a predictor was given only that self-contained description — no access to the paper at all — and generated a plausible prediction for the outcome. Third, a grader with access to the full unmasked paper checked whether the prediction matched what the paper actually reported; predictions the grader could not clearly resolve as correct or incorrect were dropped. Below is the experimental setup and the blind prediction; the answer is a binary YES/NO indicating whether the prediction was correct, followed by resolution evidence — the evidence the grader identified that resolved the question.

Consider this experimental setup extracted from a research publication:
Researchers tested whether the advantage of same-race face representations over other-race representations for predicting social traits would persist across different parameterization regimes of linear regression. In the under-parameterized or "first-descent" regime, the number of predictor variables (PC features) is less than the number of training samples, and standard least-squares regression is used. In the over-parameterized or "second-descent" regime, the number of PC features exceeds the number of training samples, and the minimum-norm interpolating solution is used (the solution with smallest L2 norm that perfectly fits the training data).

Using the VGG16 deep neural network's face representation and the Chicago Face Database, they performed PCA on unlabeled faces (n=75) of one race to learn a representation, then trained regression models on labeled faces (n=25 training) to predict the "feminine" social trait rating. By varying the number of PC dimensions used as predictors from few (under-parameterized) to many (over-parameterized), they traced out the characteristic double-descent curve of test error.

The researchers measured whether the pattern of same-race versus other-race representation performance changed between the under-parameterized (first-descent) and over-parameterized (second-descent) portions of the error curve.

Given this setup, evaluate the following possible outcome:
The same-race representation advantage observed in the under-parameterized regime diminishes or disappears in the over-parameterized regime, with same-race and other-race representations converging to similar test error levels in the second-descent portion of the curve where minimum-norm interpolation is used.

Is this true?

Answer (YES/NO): NO